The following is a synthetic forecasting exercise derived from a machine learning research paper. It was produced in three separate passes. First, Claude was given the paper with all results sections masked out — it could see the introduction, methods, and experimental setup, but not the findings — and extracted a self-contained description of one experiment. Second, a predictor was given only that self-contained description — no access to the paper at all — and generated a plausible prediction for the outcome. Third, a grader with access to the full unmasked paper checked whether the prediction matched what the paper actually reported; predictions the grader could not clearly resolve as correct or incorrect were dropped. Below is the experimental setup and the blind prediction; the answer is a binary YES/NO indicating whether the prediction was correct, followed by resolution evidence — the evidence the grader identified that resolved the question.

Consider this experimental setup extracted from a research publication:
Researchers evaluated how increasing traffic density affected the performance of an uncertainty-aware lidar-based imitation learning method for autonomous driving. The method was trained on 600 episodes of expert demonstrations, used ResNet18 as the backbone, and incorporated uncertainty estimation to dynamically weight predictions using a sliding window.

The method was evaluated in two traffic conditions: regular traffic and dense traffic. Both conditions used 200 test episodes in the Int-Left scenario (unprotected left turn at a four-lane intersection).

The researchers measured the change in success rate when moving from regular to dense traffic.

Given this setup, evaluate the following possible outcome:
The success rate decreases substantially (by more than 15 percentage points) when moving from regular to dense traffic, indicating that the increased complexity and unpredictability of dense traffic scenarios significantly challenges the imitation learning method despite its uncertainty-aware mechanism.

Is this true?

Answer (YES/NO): NO